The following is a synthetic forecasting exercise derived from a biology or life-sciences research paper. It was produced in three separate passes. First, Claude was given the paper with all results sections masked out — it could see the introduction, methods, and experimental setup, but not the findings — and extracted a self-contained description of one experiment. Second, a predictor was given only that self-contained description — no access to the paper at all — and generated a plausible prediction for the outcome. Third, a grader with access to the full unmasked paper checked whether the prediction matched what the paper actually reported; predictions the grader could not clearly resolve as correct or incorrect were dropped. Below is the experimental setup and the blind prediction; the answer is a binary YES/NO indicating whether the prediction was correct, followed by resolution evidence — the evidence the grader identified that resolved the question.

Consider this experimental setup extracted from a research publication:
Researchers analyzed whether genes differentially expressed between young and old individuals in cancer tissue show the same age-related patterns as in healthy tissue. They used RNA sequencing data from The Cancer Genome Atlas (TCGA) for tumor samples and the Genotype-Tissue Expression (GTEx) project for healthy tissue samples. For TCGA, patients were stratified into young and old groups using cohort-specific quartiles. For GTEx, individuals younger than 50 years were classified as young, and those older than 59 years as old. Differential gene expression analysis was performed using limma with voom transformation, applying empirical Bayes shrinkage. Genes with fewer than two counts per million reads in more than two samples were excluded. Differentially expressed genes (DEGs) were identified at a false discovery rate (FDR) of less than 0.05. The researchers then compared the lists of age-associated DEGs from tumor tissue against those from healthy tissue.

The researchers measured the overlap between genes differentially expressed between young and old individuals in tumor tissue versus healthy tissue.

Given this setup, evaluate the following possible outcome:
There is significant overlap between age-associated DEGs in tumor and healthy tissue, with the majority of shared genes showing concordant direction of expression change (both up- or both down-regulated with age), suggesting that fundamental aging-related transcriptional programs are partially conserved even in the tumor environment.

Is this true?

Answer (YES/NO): NO